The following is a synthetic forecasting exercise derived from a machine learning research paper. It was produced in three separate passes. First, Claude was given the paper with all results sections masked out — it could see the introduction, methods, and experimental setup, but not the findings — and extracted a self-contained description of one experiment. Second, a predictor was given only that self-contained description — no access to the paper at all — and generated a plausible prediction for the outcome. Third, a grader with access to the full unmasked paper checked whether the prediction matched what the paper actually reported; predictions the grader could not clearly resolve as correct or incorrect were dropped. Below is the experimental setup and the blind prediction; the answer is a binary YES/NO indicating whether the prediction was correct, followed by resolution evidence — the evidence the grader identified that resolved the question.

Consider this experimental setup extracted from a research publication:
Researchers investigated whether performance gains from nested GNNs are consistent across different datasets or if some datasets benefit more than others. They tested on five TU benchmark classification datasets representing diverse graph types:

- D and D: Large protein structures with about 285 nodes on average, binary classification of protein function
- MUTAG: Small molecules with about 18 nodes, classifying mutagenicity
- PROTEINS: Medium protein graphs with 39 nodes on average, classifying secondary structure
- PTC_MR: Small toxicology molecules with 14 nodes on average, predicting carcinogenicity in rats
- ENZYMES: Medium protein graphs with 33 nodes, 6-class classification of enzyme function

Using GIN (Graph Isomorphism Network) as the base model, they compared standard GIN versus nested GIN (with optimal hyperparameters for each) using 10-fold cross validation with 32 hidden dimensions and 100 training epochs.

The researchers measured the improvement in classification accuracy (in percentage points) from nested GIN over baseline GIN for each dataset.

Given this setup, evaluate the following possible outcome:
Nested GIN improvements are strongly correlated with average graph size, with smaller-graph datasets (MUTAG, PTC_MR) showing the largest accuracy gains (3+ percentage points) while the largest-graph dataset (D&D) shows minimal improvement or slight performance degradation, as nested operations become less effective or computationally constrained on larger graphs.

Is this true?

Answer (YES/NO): NO